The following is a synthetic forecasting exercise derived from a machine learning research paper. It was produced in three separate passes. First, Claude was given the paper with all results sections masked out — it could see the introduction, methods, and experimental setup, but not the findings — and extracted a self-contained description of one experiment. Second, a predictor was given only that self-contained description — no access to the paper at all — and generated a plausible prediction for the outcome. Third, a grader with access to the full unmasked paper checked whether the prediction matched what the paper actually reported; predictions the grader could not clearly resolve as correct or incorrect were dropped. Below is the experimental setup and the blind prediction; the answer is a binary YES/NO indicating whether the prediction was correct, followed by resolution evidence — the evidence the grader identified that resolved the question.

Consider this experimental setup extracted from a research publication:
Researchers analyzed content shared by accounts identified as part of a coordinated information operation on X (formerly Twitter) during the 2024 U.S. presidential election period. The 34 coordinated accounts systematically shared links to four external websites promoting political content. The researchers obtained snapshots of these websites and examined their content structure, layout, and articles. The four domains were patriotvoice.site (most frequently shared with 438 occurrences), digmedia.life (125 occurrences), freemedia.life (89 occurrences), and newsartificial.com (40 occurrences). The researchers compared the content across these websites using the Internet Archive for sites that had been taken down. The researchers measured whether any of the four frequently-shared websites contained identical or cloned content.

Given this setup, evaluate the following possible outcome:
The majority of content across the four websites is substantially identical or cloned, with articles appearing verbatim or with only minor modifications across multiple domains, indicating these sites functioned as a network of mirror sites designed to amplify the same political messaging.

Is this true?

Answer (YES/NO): NO